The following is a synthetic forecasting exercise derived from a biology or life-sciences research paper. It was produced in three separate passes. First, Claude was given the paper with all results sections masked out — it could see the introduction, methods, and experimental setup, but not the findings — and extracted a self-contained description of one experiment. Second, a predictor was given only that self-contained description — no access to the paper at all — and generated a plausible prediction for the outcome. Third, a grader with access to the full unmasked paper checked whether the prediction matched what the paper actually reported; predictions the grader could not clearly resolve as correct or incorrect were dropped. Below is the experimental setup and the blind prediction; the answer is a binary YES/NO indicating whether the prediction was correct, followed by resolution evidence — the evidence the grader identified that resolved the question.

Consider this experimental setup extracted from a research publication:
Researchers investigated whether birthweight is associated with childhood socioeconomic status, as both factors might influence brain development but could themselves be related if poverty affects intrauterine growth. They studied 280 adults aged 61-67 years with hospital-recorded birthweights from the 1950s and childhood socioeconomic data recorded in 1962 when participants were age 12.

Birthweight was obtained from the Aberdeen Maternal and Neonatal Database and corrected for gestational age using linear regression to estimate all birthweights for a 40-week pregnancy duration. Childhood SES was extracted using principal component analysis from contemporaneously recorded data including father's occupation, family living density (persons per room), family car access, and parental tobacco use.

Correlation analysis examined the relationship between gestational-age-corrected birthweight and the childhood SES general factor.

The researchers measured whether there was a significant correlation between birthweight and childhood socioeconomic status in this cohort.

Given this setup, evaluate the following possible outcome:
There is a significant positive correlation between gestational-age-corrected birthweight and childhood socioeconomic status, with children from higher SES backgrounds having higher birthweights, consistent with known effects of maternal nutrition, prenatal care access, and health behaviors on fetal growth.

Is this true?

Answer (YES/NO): NO